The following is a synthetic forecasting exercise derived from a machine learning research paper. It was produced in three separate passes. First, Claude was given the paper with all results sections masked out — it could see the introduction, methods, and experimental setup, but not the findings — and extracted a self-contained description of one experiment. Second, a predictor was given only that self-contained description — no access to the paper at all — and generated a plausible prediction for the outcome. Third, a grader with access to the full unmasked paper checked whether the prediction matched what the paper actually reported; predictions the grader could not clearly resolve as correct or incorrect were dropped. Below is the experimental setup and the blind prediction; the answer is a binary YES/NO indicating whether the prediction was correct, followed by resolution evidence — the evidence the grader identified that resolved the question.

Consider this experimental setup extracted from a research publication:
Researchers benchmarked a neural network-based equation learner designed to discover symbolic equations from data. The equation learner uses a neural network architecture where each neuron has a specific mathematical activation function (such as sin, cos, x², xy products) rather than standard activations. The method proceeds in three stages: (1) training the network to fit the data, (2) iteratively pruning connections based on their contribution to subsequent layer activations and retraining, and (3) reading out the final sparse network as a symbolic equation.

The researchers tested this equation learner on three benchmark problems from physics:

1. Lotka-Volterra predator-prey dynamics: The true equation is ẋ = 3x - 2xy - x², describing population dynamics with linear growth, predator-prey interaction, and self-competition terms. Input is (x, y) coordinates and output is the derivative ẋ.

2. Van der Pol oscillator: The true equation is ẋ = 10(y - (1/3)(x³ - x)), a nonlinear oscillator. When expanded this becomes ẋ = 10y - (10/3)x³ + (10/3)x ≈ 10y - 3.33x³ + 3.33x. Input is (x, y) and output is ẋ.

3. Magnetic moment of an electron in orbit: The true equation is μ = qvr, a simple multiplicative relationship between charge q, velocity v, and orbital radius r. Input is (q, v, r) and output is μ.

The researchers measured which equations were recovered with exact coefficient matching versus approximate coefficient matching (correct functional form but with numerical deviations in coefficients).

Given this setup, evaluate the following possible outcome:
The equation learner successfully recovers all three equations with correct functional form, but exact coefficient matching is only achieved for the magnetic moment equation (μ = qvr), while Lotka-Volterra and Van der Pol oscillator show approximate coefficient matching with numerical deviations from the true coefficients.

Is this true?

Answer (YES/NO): NO